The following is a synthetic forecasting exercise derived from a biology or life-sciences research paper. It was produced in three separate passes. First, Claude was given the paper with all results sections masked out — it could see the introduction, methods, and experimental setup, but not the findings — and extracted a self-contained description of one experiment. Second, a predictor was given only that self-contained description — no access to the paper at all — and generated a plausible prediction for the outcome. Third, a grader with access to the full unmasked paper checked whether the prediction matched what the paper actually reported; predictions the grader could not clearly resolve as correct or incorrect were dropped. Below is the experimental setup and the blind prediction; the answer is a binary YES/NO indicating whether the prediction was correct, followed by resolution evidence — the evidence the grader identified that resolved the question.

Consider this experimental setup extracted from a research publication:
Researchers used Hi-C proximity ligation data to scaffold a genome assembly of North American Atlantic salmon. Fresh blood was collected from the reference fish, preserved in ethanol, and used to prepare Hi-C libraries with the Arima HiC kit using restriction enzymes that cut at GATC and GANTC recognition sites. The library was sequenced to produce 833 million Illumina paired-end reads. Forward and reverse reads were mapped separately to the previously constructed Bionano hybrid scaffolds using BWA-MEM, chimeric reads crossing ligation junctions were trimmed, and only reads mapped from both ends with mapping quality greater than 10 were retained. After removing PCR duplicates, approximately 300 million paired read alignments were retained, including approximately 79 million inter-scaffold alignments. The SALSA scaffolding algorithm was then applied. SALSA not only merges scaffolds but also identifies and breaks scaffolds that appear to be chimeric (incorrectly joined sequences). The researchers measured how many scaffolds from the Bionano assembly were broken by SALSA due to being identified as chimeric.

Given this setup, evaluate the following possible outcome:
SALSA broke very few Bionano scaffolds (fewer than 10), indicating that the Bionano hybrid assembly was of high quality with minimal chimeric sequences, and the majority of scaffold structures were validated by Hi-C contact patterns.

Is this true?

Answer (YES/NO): NO